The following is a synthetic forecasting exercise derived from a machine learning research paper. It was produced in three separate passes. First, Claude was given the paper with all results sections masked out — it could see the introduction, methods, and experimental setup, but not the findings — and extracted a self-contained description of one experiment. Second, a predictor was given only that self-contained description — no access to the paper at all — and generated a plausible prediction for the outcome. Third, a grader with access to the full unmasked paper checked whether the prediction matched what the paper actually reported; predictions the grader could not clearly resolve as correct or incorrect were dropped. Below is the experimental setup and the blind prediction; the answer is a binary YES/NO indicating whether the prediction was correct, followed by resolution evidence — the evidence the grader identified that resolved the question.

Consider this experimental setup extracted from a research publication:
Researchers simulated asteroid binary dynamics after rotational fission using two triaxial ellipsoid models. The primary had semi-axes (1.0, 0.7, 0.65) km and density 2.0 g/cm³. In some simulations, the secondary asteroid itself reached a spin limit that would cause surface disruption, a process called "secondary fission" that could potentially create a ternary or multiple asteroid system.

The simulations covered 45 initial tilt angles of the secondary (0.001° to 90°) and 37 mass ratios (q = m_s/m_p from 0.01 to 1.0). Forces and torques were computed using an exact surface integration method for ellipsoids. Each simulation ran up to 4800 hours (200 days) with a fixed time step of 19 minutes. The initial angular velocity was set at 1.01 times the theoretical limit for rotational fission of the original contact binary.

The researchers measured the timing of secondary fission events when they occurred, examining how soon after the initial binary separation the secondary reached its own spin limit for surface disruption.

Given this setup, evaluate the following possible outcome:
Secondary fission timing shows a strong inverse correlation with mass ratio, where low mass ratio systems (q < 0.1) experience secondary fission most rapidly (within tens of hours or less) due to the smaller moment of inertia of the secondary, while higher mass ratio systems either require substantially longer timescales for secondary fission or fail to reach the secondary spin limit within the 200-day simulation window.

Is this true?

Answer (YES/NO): NO